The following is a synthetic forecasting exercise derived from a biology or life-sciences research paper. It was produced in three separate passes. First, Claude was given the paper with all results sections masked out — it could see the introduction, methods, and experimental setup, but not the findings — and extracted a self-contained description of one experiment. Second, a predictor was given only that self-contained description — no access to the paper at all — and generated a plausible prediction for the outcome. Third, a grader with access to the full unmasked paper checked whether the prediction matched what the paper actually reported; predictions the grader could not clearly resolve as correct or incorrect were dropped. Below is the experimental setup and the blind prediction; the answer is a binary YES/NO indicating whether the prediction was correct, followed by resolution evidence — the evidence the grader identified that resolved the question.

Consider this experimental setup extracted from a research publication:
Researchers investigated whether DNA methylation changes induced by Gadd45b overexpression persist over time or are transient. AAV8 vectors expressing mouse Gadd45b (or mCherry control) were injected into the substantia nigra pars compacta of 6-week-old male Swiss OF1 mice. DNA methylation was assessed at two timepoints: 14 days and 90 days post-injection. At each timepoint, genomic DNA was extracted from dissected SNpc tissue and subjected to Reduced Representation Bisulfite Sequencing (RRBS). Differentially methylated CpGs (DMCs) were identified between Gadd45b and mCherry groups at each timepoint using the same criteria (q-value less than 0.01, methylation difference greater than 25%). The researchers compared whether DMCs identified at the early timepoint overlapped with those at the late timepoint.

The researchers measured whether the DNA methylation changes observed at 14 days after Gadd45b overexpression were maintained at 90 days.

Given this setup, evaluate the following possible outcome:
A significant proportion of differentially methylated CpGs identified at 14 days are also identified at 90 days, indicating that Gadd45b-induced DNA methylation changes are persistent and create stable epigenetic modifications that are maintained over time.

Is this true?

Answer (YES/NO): NO